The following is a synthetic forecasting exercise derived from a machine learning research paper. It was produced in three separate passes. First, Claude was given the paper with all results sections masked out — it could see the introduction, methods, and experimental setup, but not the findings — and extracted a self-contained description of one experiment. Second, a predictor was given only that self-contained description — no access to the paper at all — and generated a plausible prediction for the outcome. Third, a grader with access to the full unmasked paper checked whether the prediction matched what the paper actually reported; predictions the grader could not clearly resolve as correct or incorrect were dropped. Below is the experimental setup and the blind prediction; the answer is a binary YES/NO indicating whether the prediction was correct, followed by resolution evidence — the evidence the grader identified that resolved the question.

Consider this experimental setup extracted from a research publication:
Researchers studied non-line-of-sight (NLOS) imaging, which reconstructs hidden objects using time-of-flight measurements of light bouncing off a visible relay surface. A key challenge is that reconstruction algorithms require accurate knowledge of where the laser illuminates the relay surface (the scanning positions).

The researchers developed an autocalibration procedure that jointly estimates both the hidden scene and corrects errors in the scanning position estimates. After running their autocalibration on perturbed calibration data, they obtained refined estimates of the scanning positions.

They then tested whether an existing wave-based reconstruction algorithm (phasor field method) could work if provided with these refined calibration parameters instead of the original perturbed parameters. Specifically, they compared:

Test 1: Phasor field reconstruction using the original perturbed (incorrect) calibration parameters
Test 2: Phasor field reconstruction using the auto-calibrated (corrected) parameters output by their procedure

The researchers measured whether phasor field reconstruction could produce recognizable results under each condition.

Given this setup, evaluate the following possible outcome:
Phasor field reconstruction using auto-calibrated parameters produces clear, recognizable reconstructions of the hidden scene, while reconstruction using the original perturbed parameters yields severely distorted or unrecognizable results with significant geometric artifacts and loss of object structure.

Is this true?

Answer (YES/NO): YES